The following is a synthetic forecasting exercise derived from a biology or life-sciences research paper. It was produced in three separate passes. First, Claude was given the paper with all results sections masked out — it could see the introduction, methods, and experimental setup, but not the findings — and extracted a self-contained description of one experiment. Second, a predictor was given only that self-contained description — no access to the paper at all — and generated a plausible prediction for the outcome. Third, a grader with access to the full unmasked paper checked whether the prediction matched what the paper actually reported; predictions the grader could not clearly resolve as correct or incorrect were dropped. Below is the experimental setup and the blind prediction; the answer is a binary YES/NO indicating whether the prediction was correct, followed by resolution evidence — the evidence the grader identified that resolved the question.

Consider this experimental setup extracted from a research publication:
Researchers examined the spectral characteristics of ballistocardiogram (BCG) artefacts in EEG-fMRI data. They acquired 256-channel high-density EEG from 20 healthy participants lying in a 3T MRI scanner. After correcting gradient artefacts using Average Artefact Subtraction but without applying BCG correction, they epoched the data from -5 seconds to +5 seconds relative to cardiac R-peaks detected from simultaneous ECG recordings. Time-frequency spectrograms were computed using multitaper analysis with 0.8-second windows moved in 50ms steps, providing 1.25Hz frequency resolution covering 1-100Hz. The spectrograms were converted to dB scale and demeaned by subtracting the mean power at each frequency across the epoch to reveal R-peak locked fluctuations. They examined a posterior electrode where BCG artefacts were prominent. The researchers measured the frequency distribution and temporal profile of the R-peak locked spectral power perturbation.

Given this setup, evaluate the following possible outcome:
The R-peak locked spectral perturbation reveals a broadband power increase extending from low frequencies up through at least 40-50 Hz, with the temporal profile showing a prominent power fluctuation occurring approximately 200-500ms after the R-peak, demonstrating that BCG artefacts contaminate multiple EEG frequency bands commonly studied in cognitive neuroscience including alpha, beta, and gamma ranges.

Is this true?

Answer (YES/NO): NO